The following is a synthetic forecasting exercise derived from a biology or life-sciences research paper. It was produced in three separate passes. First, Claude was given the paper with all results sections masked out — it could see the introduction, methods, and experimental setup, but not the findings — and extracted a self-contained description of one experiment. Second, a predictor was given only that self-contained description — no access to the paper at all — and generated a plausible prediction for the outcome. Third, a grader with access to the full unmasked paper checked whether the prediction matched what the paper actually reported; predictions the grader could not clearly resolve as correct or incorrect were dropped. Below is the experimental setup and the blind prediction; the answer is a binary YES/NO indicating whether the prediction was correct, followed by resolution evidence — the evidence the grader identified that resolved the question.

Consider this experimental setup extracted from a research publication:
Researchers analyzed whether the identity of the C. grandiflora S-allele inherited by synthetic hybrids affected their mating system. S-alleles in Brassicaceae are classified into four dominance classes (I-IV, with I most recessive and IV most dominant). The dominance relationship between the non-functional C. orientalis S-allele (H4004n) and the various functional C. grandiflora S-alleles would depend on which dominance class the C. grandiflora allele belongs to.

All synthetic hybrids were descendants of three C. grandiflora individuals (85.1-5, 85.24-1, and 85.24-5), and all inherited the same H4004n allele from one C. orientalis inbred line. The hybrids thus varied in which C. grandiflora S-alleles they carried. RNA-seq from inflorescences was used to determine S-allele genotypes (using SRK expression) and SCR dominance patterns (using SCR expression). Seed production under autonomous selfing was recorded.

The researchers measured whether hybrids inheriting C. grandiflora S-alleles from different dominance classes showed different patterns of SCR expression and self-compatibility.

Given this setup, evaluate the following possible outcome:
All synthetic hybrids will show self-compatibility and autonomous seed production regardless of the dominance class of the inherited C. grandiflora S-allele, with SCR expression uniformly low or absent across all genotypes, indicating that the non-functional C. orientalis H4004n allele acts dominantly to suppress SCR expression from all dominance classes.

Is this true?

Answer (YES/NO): NO